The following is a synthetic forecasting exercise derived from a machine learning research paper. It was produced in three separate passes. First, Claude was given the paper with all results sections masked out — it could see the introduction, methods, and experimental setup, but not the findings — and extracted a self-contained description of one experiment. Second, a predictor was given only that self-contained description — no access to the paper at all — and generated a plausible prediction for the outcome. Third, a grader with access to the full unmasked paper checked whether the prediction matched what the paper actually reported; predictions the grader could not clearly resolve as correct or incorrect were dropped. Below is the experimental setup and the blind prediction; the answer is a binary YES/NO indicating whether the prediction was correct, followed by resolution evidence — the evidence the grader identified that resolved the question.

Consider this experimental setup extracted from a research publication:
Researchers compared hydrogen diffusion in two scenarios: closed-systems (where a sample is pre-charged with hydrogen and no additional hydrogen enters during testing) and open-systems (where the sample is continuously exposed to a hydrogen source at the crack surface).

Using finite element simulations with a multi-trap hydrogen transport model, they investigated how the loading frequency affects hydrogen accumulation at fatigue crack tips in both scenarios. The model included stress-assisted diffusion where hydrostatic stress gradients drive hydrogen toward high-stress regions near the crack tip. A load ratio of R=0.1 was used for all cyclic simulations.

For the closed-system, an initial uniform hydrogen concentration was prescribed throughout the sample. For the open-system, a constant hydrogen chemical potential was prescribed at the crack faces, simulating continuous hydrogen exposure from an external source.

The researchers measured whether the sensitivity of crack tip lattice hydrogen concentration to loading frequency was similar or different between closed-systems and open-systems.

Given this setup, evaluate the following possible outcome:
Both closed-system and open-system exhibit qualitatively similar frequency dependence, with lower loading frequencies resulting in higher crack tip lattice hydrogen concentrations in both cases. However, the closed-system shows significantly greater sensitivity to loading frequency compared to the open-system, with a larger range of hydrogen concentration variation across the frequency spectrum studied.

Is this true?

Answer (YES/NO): YES